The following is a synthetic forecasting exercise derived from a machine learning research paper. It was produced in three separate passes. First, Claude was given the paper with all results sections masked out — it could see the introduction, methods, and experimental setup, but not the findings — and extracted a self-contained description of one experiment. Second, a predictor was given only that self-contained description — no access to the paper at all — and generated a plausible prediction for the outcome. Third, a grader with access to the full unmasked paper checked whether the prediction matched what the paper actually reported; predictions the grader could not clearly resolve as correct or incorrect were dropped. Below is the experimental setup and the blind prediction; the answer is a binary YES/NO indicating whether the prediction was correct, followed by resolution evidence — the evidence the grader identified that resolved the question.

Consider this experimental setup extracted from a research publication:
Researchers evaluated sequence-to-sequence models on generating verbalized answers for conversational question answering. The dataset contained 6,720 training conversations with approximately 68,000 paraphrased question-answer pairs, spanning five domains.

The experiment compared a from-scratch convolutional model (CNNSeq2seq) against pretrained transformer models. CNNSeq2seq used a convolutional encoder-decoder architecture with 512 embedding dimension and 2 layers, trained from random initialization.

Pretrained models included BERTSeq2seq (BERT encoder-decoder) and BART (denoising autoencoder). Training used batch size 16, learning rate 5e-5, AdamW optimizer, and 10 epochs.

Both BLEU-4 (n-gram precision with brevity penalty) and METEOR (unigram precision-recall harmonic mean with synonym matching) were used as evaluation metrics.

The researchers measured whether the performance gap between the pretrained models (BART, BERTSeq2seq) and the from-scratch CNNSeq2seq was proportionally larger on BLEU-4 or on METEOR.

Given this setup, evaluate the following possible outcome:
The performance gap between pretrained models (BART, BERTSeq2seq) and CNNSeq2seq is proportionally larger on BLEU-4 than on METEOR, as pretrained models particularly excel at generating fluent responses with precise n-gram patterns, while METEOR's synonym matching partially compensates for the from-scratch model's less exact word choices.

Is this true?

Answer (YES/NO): YES